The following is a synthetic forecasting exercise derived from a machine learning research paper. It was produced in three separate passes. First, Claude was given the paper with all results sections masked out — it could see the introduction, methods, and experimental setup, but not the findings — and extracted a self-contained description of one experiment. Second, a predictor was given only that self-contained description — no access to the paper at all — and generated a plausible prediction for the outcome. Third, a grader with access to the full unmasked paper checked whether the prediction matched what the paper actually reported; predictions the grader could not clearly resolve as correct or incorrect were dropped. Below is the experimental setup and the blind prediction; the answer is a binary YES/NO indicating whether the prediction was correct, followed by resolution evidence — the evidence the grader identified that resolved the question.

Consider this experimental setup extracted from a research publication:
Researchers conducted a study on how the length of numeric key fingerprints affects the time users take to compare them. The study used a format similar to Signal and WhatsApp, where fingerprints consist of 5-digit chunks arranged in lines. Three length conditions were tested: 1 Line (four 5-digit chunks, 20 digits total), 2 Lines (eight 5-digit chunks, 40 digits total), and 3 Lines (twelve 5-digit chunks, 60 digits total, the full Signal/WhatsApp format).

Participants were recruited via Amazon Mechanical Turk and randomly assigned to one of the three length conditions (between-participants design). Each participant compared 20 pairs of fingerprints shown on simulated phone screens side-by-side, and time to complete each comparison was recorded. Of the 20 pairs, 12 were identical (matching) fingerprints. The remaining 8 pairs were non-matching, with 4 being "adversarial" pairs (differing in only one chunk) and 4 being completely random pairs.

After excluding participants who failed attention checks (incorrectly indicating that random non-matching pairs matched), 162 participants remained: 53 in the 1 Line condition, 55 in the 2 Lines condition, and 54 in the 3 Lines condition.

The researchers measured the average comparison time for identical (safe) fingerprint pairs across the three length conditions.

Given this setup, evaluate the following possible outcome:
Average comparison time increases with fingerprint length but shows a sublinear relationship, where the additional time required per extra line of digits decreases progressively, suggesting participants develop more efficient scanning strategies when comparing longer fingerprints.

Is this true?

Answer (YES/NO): NO